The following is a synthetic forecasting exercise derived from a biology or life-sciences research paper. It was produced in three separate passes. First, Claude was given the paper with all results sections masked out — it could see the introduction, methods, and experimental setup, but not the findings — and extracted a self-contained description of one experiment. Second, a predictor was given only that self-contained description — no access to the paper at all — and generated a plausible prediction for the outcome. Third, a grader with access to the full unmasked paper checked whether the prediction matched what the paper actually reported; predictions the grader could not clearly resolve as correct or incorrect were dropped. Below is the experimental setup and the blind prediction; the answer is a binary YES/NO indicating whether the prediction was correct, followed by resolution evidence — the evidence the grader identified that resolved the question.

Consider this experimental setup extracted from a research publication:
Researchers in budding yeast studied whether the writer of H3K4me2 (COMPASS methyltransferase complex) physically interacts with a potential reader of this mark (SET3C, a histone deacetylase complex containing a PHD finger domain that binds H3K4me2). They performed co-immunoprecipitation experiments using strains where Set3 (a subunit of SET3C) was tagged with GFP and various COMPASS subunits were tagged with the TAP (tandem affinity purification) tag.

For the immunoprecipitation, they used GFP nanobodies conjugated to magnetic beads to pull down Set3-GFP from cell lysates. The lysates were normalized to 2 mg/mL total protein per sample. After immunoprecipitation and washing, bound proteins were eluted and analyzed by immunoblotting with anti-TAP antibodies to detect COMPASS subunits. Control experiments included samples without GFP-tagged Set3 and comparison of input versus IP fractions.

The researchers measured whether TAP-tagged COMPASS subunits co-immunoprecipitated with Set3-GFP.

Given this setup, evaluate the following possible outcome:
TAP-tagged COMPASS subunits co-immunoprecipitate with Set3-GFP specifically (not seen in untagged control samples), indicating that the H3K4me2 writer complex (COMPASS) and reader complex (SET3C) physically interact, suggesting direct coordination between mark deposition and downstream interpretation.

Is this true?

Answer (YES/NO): YES